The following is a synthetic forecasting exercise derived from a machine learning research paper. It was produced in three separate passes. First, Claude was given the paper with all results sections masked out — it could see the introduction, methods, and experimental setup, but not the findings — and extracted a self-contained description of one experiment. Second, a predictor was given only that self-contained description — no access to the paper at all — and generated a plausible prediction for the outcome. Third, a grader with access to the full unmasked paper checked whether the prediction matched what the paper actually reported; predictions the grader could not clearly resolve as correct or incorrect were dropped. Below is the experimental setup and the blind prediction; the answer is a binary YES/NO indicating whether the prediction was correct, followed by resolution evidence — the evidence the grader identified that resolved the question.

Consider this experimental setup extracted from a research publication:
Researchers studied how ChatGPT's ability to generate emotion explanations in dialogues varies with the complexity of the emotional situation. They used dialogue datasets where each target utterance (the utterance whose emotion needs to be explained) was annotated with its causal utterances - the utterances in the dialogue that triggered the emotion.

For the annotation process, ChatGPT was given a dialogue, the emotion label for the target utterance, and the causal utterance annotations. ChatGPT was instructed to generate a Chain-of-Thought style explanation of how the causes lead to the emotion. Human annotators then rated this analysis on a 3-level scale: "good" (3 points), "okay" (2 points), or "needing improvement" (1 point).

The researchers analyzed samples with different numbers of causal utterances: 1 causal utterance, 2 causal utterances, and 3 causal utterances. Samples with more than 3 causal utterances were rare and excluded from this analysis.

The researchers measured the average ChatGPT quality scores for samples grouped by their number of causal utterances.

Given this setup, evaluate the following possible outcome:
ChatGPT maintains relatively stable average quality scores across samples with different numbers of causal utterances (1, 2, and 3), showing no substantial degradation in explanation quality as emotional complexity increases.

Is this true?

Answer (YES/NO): NO